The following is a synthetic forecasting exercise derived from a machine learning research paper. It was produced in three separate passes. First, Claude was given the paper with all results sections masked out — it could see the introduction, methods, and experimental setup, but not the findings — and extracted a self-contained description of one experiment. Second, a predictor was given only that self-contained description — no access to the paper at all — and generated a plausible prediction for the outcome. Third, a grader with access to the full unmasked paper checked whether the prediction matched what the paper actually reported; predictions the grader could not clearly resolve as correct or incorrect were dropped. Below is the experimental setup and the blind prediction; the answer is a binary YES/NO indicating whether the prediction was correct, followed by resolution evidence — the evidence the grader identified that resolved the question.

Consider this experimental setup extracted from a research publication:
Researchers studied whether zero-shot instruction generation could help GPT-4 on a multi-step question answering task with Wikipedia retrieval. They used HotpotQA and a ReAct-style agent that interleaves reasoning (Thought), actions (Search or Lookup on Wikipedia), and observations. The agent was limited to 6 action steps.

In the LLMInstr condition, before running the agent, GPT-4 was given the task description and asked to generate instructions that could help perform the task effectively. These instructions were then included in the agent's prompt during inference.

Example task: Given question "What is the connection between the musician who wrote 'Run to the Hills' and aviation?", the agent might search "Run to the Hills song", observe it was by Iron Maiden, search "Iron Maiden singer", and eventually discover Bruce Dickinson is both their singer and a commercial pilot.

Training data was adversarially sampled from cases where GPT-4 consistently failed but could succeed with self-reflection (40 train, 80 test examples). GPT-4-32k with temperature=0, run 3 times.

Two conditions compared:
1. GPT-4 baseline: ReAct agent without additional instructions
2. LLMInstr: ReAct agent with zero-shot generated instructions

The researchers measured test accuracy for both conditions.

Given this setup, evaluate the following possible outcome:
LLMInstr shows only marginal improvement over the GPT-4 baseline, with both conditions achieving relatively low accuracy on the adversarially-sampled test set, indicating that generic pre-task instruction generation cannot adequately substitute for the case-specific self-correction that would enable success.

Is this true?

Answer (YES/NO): NO